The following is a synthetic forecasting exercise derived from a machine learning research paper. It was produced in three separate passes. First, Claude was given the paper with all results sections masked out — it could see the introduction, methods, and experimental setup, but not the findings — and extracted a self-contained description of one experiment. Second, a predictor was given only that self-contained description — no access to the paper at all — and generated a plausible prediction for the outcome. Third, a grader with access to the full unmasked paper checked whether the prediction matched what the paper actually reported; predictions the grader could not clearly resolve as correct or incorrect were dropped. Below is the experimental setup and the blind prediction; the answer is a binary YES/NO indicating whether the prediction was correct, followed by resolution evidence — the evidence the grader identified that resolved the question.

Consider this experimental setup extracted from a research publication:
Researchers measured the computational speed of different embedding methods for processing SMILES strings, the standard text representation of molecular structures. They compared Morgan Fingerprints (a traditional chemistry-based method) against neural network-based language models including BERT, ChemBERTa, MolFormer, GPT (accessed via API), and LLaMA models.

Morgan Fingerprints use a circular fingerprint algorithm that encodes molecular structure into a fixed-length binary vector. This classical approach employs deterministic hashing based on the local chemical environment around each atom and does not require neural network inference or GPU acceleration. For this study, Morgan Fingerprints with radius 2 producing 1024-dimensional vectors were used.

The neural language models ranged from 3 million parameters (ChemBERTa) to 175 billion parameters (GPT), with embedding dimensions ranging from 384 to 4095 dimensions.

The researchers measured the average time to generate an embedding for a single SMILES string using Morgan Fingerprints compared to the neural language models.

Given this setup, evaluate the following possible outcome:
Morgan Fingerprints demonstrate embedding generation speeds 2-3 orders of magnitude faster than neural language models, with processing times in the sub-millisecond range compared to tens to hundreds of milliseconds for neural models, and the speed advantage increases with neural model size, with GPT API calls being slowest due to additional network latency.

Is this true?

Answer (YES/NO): NO